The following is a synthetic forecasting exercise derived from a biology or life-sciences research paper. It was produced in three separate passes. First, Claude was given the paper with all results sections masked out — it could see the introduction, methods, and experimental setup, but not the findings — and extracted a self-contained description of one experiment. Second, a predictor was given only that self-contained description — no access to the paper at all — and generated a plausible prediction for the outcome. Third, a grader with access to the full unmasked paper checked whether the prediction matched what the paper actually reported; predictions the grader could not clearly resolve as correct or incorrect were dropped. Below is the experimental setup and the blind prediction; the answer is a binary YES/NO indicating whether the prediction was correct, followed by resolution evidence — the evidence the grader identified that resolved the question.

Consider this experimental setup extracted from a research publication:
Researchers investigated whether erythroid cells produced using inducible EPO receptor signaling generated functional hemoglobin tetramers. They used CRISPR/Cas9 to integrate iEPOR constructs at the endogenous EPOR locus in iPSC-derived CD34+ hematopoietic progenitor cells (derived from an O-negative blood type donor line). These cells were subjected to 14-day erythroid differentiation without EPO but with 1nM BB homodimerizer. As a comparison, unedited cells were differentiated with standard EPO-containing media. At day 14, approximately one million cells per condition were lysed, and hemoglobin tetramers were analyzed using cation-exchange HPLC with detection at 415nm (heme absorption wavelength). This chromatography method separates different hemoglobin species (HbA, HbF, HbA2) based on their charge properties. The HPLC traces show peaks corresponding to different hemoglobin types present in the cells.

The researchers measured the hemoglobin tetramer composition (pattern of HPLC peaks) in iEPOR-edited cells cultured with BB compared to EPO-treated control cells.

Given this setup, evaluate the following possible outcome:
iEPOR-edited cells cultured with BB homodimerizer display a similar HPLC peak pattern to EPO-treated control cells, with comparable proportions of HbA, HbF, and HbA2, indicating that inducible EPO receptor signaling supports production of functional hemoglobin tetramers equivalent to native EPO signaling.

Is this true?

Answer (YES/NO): NO